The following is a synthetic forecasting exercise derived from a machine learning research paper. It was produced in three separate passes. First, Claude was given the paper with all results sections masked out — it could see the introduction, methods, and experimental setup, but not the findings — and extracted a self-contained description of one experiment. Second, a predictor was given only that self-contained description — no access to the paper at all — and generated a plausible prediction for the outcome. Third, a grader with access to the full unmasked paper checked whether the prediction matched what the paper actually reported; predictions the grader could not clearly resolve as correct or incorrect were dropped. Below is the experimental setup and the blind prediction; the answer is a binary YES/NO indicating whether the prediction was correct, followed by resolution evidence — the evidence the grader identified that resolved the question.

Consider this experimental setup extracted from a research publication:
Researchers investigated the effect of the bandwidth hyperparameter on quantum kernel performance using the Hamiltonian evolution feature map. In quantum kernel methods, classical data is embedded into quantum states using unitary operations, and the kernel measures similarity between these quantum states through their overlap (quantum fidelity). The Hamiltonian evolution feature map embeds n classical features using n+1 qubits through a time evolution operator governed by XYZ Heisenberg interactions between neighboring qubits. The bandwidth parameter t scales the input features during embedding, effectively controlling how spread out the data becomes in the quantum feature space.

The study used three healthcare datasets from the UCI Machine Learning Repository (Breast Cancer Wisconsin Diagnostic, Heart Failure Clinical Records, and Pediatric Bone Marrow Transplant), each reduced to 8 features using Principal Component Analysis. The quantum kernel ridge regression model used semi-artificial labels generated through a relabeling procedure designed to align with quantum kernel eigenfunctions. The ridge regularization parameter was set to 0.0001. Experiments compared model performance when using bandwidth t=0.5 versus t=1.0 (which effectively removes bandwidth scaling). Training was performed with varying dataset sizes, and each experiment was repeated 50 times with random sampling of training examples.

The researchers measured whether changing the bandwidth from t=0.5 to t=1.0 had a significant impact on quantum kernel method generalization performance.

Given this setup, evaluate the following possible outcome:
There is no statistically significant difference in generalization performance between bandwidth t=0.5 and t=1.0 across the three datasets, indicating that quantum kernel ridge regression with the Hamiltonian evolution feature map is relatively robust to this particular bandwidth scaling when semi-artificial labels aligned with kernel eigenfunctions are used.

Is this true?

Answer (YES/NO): YES